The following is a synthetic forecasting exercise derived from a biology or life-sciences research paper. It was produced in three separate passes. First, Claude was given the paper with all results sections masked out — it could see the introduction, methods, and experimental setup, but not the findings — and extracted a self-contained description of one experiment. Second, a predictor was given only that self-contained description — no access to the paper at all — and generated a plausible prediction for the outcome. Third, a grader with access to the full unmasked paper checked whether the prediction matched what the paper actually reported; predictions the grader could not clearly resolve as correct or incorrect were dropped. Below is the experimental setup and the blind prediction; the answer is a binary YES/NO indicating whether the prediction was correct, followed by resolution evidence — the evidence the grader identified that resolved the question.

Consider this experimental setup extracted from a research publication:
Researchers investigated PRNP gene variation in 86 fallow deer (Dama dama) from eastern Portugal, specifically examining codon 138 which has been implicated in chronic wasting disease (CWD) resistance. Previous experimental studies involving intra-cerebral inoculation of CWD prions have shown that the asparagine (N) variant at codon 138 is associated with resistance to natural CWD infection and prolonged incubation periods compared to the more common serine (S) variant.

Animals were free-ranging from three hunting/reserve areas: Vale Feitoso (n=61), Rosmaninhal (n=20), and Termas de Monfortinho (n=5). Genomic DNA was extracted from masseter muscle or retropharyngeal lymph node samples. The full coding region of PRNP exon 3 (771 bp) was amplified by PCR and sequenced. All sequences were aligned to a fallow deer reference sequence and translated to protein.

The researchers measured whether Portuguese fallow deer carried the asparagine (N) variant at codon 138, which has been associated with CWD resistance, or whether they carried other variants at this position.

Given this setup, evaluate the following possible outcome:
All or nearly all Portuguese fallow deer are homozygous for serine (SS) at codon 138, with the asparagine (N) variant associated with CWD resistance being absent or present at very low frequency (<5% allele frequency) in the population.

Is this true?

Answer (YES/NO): NO